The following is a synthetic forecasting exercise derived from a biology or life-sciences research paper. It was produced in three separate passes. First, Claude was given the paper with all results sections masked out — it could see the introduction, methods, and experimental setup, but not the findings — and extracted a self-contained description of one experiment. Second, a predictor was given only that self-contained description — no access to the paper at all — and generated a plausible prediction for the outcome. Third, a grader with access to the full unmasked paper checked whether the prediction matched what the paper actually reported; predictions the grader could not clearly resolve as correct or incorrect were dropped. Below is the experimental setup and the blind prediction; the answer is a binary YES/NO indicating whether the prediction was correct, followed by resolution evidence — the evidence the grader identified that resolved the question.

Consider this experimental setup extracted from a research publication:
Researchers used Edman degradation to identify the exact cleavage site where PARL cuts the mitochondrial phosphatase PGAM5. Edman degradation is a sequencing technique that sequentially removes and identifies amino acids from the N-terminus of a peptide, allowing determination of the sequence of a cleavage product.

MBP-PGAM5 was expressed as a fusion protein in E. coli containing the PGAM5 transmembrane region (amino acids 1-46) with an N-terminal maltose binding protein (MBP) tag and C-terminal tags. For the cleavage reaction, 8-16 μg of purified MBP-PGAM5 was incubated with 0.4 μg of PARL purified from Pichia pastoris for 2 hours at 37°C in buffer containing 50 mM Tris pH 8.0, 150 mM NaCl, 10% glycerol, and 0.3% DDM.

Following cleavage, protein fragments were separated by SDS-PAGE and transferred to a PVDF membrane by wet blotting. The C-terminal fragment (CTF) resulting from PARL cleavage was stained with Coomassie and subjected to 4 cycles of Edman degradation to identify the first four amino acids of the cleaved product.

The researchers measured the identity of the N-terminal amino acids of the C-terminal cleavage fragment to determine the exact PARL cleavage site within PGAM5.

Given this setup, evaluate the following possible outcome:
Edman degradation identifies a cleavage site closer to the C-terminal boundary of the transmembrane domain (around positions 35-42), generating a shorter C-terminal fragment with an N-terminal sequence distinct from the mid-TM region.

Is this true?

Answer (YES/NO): NO